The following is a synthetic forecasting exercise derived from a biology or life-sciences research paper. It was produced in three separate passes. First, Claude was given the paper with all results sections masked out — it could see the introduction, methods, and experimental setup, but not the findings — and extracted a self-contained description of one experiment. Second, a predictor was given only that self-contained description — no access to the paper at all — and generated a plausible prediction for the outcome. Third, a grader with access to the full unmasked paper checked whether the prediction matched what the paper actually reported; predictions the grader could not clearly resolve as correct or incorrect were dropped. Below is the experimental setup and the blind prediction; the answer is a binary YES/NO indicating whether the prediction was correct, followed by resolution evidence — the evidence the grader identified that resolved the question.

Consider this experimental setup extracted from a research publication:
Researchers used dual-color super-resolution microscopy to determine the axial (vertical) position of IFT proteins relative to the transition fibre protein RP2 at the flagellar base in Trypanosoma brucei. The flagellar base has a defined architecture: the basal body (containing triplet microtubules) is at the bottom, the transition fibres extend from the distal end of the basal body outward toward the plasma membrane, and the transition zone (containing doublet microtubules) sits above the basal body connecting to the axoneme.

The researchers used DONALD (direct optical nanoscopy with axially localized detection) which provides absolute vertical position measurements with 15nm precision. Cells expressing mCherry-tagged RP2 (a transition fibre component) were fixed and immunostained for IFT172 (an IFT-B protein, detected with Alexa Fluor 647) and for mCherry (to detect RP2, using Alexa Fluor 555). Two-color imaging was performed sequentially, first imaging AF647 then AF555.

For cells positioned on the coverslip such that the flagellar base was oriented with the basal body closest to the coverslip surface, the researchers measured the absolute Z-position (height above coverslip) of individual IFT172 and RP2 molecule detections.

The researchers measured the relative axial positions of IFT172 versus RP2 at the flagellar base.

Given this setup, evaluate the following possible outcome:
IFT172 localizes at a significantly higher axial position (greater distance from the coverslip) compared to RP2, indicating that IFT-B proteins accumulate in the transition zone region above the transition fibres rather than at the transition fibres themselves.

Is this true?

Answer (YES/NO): YES